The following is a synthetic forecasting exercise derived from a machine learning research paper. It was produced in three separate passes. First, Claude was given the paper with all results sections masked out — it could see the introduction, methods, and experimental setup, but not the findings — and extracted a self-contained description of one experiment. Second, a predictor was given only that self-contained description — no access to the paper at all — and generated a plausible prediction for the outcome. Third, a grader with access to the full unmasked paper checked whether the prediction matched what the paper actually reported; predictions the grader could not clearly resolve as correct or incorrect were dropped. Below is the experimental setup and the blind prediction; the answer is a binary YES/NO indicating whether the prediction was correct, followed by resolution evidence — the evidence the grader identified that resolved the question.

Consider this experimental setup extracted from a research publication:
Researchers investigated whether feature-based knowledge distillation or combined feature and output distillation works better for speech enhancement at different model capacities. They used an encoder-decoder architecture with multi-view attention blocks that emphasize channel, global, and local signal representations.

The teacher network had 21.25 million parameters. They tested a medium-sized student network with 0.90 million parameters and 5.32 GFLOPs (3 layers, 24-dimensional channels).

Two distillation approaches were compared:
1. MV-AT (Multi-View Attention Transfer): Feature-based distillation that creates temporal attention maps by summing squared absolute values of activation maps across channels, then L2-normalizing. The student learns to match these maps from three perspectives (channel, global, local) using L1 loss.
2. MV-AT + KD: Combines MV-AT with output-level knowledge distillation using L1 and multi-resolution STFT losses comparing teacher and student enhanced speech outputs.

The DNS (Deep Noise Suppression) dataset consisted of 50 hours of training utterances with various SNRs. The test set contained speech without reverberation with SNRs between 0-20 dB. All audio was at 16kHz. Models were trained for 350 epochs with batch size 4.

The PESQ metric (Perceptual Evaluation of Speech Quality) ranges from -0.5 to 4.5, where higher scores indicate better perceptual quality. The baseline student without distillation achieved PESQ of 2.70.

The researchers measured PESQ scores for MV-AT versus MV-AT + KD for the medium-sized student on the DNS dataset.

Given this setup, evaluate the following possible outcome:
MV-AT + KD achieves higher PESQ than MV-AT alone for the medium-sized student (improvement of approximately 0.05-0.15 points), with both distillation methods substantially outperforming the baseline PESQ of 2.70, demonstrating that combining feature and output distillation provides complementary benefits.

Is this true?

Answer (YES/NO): NO